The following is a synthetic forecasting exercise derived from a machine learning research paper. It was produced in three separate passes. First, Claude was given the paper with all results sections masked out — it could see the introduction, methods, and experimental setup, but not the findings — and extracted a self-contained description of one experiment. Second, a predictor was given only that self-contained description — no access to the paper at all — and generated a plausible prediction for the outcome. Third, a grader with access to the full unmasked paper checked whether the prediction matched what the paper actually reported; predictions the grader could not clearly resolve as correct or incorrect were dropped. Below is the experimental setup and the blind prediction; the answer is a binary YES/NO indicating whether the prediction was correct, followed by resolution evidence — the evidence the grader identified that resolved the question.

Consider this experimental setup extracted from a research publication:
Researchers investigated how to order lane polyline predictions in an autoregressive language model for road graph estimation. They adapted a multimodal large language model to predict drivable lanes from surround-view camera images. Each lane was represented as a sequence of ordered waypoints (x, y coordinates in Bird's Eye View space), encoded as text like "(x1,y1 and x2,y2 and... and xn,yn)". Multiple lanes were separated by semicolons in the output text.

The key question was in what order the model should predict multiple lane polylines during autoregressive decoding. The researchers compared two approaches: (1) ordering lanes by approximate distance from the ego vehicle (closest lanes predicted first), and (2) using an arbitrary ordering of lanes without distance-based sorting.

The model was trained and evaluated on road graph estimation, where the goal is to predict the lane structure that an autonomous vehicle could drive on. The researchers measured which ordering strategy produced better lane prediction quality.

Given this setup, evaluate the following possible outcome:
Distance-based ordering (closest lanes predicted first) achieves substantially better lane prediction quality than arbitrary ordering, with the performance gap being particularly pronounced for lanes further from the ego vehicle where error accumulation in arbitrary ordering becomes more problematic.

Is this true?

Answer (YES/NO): NO